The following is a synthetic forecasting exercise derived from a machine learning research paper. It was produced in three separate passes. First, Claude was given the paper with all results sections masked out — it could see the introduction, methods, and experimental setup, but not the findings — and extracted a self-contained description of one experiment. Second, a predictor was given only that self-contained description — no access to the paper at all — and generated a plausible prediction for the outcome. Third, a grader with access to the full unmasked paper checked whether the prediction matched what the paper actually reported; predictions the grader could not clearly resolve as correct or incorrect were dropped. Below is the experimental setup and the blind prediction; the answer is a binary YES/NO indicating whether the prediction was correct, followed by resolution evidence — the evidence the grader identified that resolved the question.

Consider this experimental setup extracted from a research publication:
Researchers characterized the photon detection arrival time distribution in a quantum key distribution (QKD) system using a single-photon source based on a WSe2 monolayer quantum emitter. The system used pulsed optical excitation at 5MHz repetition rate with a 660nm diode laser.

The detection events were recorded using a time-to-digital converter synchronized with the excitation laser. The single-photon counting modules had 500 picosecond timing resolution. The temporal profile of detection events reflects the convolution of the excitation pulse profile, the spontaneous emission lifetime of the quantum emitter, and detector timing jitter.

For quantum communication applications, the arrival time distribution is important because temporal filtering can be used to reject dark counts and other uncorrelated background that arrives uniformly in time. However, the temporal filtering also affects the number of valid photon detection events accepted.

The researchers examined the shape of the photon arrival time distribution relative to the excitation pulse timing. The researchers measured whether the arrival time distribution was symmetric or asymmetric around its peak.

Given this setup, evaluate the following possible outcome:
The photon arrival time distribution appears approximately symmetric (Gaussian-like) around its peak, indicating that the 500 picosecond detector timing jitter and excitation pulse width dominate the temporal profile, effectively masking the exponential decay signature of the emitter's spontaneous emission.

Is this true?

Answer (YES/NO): NO